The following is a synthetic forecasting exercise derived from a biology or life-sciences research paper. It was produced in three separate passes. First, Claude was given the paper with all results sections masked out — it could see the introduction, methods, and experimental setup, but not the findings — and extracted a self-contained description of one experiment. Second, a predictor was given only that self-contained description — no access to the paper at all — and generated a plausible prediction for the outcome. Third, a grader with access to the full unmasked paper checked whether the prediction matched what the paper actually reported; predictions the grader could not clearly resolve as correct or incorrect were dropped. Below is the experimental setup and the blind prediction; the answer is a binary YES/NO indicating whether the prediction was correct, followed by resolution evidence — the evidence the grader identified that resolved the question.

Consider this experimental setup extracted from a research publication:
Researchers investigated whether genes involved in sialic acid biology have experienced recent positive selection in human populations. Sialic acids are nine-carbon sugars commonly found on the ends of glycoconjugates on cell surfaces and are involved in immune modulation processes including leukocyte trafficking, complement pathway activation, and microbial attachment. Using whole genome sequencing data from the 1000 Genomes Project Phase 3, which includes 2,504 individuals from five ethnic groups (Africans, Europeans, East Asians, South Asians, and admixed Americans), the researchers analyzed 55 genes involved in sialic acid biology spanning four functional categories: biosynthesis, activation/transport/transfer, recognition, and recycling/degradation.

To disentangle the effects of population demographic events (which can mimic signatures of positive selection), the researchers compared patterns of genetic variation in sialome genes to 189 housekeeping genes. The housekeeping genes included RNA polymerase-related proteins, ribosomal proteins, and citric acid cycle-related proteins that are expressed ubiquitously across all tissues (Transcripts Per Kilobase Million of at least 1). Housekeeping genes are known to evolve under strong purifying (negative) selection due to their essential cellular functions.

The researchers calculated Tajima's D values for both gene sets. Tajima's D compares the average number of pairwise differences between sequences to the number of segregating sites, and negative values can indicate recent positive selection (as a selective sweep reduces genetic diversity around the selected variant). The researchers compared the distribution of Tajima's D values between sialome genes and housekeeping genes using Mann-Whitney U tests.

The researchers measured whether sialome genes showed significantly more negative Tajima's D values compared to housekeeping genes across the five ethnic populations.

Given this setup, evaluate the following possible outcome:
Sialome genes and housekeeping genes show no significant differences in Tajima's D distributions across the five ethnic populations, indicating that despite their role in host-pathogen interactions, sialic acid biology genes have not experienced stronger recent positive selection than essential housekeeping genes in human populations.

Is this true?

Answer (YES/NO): YES